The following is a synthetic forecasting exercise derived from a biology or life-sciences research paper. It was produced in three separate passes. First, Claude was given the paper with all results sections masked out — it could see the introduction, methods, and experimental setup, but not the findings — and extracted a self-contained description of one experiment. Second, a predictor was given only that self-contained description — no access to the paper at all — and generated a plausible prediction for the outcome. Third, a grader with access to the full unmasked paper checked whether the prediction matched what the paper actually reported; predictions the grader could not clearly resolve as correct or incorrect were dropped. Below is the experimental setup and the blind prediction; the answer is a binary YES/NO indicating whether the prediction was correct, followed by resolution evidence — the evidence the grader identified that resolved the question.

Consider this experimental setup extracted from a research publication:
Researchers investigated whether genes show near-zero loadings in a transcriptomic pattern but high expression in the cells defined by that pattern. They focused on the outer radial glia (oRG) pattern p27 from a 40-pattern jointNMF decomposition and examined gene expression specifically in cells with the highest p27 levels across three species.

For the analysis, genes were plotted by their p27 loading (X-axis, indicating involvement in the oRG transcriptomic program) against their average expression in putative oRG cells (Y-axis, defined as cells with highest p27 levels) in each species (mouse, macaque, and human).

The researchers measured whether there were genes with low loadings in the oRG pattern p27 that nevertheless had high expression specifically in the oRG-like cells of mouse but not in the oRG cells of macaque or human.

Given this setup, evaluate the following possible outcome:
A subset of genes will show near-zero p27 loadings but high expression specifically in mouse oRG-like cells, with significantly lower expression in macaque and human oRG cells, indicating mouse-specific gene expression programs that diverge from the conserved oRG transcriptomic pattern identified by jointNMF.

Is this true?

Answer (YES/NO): YES